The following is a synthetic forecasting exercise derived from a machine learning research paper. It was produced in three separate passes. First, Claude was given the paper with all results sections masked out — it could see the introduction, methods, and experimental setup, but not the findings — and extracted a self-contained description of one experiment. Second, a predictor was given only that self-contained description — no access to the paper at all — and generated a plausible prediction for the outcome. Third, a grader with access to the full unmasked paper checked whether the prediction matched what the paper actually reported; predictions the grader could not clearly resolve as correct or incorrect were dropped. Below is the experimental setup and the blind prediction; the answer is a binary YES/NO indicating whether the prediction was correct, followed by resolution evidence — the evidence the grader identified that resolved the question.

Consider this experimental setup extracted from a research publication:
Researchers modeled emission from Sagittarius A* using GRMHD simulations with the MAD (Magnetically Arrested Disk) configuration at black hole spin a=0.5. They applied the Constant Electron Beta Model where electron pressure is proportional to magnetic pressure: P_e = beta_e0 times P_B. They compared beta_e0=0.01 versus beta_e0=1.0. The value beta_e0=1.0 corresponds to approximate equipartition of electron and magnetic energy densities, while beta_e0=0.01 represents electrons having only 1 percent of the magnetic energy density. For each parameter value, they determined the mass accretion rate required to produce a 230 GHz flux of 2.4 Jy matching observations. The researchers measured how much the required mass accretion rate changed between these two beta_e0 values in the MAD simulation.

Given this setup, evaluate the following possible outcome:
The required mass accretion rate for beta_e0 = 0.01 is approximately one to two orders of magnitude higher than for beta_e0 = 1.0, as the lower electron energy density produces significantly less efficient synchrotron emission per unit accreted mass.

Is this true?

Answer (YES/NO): YES